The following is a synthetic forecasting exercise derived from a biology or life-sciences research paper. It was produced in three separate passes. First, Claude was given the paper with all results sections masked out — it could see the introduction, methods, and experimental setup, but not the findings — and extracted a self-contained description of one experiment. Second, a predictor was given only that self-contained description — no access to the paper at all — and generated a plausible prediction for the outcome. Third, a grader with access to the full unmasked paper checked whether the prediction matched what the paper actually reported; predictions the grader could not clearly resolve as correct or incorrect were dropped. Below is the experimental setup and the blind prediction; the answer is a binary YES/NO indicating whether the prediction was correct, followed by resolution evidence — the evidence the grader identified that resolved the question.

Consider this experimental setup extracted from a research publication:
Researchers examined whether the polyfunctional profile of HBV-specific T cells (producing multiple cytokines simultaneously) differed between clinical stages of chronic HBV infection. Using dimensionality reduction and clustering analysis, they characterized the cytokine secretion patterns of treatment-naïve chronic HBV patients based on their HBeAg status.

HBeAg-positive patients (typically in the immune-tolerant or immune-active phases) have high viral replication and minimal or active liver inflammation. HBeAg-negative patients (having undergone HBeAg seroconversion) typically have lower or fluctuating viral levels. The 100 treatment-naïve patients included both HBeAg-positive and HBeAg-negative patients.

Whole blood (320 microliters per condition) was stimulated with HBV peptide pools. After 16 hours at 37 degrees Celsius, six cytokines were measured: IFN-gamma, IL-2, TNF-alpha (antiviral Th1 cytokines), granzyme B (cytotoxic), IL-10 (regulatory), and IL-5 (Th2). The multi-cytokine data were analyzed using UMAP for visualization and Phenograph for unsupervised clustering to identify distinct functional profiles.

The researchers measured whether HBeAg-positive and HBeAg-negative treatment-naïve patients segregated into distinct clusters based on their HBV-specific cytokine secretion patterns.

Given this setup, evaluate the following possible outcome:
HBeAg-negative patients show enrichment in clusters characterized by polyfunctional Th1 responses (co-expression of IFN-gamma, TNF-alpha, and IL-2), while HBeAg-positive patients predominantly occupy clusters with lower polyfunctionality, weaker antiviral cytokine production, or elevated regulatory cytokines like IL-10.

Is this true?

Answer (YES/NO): NO